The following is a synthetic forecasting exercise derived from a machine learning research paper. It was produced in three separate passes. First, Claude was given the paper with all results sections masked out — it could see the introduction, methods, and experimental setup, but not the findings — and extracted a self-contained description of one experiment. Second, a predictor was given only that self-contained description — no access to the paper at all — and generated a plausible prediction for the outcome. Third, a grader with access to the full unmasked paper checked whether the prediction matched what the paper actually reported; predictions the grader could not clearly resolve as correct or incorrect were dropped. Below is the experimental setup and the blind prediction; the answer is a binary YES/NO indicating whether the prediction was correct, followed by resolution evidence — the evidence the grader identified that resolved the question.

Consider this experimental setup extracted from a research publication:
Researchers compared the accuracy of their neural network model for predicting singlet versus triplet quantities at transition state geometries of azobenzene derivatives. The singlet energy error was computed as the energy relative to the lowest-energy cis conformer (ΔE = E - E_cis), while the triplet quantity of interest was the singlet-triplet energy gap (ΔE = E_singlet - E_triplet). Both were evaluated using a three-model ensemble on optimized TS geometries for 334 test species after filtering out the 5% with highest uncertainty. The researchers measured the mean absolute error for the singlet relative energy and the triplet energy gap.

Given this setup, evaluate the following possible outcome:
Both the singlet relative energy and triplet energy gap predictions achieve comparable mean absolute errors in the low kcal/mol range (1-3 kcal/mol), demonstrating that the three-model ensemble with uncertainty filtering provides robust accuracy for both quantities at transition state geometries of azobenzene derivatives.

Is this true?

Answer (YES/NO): NO